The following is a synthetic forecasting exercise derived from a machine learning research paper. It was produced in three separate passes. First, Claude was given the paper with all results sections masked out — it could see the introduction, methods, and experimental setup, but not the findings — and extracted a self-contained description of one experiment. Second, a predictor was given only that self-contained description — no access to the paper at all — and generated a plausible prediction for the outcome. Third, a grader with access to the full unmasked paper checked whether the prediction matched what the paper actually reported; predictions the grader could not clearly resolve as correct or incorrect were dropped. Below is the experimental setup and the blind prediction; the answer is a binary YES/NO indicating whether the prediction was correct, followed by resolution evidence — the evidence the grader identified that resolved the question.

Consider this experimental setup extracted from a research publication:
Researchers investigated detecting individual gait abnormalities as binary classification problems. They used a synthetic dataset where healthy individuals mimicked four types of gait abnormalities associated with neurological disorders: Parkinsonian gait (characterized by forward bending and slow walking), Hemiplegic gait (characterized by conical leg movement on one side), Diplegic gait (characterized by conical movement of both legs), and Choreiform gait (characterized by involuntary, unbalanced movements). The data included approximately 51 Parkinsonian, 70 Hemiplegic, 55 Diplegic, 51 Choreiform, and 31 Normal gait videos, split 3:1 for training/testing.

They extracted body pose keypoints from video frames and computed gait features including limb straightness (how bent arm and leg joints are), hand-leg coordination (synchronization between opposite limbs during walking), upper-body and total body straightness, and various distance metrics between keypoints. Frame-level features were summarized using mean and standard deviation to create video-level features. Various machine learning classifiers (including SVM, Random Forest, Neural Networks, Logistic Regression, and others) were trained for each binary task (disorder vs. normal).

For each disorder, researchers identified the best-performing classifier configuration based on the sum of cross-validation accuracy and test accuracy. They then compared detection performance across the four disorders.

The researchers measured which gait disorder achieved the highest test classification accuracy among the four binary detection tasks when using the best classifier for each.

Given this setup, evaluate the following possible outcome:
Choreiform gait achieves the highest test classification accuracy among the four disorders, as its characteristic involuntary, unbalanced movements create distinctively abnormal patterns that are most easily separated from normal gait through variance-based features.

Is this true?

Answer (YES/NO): NO